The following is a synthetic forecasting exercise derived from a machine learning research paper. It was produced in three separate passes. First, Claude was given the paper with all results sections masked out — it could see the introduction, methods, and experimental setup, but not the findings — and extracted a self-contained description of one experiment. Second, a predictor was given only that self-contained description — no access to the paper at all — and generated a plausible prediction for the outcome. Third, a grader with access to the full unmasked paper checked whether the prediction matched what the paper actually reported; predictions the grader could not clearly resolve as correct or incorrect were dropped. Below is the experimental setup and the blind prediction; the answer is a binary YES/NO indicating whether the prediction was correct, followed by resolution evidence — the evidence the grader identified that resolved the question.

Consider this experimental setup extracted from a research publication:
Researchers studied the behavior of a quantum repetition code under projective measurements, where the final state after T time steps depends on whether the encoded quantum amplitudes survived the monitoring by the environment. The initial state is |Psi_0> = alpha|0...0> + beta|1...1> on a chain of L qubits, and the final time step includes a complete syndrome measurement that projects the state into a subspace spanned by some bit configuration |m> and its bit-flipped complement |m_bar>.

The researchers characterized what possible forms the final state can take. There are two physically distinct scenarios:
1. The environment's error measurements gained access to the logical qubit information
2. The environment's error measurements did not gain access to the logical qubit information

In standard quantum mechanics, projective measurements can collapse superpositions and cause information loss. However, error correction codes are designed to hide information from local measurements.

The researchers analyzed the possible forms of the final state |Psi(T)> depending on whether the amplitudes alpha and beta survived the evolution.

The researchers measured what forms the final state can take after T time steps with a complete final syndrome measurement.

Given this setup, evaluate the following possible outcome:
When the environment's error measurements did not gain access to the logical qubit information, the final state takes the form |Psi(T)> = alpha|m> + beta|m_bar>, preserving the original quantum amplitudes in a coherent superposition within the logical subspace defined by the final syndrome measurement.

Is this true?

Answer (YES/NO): YES